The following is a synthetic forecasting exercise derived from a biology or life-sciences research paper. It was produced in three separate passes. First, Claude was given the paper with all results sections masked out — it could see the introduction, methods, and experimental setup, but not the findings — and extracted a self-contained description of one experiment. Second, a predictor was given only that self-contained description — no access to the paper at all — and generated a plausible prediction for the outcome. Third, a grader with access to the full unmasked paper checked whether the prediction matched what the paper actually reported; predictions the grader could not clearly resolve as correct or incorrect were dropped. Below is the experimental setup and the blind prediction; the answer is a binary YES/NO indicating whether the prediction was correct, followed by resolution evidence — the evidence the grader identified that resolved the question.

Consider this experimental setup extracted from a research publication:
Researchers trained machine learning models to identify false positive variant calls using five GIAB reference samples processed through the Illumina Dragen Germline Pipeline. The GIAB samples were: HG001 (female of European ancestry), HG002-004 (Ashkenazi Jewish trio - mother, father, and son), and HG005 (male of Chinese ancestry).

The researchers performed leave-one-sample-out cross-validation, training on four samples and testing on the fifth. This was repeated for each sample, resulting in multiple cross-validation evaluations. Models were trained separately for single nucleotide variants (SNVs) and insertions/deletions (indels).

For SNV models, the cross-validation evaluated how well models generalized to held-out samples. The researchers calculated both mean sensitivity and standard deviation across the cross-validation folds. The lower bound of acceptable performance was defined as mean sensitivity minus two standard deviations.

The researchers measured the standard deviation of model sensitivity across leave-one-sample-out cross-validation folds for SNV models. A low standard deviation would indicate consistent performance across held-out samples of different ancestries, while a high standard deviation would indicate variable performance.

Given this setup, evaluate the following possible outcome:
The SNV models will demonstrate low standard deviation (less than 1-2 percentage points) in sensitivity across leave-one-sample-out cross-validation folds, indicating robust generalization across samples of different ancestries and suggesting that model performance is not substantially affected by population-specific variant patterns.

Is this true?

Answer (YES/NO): YES